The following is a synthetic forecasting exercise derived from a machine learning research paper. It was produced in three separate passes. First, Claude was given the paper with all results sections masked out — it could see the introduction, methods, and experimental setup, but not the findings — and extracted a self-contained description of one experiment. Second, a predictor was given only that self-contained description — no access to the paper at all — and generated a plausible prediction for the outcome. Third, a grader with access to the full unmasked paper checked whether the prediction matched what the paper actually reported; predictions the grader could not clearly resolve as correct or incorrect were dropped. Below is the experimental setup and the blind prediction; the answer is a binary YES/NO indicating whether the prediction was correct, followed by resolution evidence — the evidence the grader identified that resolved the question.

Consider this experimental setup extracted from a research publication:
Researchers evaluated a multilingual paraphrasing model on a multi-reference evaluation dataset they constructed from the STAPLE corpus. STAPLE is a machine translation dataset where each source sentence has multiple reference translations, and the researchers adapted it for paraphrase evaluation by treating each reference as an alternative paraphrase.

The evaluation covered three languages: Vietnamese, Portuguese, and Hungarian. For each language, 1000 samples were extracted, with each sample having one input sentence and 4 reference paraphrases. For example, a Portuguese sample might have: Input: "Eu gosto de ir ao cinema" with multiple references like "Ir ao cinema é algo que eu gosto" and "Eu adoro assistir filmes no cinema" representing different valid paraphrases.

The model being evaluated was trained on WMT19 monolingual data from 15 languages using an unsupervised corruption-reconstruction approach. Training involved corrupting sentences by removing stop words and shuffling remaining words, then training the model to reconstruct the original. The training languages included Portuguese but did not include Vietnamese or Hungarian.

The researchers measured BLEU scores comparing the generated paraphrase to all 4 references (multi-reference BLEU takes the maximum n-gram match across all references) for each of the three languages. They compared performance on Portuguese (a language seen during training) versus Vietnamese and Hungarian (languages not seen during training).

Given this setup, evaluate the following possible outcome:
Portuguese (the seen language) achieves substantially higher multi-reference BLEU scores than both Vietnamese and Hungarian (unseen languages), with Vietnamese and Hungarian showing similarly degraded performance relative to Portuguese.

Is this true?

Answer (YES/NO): NO